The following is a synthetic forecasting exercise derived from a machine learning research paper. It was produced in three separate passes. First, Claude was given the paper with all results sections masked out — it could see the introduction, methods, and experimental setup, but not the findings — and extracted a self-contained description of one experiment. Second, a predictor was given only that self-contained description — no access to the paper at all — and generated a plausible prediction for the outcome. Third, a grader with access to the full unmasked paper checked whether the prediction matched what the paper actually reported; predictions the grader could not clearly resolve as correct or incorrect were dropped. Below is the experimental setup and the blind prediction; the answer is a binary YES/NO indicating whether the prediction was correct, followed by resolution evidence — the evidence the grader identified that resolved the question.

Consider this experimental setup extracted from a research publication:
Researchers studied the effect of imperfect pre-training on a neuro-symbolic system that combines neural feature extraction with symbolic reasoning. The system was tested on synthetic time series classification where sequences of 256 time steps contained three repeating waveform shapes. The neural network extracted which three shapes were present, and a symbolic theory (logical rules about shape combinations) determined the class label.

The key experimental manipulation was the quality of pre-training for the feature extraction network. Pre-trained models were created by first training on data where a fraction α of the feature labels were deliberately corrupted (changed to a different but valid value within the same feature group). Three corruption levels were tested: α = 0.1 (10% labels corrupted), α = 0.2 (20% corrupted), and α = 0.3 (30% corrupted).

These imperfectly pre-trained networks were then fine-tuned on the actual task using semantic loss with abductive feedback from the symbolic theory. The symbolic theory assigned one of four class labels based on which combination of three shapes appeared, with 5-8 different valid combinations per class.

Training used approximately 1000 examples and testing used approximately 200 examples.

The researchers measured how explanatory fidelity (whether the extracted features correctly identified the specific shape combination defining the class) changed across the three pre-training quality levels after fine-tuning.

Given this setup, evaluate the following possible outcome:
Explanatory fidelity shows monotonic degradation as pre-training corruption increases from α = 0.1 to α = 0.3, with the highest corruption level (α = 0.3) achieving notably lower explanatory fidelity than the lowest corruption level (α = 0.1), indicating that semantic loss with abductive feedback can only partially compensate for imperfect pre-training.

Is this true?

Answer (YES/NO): NO